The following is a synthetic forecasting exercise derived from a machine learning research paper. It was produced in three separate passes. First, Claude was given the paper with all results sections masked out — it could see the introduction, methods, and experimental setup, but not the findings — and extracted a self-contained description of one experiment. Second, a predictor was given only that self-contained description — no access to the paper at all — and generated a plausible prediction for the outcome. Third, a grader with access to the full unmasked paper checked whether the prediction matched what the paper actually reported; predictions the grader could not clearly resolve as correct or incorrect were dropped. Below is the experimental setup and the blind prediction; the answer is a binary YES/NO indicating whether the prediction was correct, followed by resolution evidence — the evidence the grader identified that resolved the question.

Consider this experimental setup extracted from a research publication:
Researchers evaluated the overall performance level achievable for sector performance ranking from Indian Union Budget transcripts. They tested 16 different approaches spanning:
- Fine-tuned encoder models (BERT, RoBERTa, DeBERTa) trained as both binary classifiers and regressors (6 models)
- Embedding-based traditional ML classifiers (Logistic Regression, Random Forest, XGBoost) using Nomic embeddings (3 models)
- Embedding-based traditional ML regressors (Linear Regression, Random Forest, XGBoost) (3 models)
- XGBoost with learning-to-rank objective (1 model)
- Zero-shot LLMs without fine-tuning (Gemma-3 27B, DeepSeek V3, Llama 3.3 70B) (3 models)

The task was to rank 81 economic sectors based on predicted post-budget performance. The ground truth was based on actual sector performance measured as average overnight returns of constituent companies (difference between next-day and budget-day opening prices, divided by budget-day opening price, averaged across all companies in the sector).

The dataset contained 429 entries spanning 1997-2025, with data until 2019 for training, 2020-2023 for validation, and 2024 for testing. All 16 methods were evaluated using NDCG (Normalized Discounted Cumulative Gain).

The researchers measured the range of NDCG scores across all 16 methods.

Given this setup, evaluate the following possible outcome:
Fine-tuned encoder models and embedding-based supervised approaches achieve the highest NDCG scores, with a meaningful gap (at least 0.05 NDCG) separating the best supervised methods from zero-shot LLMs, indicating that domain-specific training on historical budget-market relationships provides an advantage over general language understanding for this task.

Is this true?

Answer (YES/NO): NO